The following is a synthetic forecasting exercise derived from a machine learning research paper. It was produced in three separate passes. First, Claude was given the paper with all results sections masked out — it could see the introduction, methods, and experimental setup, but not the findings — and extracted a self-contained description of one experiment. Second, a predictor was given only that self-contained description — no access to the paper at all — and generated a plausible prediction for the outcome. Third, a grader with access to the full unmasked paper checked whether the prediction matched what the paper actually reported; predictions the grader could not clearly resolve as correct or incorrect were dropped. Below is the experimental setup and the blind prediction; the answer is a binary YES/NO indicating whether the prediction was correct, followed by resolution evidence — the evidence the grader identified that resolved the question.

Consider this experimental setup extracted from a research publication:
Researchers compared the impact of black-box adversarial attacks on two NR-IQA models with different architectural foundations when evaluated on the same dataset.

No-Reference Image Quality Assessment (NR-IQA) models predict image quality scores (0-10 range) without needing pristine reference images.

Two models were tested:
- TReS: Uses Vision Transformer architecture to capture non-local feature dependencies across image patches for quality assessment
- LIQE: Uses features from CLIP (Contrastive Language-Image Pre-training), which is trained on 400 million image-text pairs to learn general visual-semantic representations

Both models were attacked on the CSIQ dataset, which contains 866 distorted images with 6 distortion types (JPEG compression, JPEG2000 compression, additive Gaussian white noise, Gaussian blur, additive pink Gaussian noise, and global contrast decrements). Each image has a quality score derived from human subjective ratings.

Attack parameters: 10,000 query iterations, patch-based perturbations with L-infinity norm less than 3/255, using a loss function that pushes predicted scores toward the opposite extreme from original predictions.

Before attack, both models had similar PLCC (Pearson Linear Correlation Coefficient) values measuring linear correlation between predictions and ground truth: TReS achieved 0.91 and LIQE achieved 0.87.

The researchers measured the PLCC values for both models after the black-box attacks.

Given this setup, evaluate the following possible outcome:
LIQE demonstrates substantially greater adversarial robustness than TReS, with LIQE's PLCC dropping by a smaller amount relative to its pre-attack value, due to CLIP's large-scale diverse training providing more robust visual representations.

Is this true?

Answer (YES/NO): NO